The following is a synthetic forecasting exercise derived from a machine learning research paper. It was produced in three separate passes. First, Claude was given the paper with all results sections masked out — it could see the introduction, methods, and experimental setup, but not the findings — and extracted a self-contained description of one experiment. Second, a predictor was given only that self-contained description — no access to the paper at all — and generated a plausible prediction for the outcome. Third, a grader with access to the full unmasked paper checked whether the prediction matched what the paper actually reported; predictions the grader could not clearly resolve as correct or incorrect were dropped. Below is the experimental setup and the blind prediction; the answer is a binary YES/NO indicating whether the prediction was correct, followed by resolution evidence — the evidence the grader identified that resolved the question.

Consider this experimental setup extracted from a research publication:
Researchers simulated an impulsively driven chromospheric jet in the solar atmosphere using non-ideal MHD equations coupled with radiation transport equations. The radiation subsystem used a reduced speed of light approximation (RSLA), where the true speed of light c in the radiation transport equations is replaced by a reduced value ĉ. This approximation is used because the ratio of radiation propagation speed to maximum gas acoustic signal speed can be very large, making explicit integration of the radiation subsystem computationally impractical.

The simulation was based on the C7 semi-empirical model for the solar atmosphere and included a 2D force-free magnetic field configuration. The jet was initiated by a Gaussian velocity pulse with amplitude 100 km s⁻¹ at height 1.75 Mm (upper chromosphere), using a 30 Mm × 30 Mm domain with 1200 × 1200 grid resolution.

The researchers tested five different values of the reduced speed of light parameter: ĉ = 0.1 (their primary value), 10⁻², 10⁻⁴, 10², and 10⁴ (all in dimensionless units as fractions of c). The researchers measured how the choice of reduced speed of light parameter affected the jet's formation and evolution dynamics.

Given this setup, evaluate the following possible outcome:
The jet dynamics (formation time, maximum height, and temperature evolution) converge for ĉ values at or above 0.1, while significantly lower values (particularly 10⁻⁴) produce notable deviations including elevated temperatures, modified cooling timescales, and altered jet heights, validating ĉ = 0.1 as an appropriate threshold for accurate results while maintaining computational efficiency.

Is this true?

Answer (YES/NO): NO